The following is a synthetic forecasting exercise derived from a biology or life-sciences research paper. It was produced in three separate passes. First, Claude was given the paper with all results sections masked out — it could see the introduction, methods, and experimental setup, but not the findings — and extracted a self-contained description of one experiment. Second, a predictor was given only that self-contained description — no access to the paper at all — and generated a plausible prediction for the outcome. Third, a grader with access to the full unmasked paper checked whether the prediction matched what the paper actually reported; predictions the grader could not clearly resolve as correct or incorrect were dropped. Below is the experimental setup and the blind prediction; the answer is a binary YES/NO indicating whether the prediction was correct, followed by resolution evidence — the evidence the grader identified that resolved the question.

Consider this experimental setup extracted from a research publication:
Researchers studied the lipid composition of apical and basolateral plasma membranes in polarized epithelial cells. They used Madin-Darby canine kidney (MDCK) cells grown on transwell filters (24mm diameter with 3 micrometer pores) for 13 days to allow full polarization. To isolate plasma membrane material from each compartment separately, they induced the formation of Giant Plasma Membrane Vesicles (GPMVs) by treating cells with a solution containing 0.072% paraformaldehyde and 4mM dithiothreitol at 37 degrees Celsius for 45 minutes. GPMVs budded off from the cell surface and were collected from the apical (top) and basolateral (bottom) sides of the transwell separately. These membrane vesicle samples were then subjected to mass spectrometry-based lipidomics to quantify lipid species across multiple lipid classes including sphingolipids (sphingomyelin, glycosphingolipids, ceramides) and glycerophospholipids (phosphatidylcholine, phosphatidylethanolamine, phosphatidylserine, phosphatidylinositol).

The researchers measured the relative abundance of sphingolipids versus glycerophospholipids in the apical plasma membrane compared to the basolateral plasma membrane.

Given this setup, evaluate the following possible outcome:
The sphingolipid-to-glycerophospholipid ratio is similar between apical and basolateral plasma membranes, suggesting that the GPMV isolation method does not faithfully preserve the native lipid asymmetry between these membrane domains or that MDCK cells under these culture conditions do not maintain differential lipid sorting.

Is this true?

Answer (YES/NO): NO